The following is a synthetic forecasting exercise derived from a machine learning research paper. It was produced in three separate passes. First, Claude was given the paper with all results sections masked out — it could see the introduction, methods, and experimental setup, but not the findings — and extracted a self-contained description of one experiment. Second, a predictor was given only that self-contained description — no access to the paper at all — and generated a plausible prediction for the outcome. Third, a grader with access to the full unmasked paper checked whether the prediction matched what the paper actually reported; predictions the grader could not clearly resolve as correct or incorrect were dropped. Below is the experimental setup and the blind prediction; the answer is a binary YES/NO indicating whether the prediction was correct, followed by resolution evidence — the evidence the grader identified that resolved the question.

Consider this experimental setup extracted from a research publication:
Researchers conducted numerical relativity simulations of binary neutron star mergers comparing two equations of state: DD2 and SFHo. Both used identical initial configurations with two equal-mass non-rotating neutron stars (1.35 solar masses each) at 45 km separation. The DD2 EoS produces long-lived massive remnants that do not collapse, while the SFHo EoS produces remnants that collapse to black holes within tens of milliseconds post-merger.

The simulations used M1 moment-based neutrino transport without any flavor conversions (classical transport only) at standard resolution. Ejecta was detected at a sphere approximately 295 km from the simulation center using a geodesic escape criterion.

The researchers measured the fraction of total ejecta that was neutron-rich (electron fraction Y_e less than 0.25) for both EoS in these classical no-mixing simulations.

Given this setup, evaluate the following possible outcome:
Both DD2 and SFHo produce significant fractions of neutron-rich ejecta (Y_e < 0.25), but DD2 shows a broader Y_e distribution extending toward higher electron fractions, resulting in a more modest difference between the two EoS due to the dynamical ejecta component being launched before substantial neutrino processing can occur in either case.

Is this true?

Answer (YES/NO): NO